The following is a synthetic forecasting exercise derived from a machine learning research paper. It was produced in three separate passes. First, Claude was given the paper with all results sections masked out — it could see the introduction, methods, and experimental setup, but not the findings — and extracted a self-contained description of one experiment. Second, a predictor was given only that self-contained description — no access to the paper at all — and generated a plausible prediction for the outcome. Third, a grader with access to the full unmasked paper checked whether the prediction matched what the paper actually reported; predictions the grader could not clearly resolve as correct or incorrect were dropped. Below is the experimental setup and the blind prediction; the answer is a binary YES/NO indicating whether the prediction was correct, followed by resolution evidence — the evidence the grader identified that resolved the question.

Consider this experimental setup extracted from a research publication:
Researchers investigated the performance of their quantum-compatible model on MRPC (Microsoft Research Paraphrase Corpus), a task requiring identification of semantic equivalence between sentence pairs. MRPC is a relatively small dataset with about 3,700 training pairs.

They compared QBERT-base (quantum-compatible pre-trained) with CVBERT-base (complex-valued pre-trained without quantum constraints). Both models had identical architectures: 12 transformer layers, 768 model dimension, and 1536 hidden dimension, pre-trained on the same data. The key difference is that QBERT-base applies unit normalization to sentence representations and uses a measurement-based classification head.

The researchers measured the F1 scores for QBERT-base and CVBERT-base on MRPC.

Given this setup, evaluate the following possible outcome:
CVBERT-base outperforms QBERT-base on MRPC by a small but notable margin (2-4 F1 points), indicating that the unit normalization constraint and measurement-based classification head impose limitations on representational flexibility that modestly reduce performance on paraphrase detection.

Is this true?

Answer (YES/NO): NO